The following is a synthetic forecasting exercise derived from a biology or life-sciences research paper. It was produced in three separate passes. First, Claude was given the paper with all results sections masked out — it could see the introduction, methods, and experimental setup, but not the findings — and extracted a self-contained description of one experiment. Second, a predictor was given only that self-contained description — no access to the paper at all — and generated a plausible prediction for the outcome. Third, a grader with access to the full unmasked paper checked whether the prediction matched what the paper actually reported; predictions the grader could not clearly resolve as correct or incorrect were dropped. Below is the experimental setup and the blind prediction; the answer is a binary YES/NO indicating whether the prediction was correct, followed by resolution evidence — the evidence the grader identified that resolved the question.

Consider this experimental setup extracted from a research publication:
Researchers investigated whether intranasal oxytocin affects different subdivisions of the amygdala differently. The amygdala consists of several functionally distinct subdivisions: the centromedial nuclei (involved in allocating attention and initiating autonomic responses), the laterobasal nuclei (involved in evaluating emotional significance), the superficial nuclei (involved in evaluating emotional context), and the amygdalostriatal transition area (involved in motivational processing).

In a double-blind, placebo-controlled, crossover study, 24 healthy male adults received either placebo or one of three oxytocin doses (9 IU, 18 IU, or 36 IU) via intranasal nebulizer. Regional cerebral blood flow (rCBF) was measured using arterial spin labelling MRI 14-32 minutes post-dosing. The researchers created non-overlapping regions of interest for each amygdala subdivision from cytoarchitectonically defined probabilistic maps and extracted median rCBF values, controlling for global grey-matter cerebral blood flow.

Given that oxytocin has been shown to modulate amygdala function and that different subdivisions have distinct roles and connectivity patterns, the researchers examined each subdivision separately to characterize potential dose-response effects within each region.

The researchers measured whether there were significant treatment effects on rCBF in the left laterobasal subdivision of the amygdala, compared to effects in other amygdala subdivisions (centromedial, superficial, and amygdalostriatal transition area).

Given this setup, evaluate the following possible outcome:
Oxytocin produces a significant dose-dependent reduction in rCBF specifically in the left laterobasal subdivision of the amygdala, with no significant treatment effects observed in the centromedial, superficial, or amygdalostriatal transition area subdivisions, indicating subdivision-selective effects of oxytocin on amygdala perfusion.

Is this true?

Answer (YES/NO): NO